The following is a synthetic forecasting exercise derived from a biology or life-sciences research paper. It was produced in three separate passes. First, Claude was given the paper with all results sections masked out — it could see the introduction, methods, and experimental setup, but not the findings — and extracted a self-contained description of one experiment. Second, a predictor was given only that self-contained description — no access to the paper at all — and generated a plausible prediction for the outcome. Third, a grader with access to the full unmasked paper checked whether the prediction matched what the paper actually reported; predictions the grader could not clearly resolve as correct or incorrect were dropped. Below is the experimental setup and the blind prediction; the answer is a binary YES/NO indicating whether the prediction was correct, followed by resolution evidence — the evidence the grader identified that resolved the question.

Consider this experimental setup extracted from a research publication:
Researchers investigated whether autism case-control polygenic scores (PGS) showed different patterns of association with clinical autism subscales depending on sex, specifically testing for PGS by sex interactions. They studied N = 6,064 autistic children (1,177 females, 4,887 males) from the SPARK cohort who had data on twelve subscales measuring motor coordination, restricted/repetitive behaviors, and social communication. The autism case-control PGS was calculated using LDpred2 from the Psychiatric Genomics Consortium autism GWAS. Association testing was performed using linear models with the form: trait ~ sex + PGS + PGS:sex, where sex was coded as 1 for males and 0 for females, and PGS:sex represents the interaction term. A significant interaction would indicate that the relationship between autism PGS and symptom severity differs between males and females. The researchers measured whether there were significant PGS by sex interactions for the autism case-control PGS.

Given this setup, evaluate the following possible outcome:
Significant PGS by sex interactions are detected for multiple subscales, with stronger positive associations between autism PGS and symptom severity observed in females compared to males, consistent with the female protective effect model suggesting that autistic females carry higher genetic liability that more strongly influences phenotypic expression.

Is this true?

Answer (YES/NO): NO